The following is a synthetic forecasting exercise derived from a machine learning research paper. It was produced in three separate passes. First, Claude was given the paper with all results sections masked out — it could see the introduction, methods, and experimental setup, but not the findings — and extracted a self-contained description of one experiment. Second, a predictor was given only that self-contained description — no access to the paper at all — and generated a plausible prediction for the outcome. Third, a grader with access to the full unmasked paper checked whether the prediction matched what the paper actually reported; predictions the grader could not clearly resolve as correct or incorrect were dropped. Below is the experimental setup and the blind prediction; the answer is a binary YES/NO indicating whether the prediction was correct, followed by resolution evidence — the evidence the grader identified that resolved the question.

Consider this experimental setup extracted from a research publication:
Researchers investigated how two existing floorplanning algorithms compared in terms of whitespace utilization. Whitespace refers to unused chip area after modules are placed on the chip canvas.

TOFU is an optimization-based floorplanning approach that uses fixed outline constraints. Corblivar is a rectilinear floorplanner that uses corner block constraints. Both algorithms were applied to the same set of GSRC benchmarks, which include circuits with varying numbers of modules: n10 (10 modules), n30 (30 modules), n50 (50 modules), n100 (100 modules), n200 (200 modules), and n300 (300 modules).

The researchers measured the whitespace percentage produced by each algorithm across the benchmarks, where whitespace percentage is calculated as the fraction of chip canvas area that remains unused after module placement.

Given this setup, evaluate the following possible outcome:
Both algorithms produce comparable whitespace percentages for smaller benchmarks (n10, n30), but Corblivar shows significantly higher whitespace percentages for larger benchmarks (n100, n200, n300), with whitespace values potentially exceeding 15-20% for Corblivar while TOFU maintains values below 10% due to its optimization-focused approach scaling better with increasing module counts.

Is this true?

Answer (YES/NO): NO